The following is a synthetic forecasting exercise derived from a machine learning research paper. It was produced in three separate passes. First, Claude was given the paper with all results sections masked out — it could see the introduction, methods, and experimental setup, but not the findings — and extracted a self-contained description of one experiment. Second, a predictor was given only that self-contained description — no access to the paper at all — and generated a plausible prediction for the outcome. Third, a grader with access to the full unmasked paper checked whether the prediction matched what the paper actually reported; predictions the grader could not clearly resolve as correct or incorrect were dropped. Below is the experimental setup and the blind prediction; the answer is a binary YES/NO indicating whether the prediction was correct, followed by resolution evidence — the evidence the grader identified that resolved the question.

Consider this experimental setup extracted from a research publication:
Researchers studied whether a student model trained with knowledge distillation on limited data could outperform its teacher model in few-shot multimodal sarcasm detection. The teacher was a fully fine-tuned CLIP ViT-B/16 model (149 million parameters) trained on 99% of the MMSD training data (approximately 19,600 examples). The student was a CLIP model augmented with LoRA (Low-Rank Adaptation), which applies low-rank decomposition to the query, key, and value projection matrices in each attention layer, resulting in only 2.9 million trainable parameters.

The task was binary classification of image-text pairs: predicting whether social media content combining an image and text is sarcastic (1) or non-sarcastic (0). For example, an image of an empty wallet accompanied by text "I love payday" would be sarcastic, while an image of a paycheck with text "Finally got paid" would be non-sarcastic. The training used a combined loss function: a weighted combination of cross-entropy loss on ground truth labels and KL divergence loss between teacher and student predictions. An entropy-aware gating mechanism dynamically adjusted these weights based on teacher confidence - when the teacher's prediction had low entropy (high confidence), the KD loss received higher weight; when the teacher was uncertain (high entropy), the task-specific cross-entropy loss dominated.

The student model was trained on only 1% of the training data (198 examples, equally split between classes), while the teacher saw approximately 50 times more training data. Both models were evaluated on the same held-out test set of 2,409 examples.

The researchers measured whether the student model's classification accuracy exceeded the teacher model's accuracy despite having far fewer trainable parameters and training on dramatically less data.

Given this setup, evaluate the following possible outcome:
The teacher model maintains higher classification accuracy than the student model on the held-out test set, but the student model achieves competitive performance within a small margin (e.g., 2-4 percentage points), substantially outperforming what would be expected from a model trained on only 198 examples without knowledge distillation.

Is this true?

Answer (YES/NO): NO